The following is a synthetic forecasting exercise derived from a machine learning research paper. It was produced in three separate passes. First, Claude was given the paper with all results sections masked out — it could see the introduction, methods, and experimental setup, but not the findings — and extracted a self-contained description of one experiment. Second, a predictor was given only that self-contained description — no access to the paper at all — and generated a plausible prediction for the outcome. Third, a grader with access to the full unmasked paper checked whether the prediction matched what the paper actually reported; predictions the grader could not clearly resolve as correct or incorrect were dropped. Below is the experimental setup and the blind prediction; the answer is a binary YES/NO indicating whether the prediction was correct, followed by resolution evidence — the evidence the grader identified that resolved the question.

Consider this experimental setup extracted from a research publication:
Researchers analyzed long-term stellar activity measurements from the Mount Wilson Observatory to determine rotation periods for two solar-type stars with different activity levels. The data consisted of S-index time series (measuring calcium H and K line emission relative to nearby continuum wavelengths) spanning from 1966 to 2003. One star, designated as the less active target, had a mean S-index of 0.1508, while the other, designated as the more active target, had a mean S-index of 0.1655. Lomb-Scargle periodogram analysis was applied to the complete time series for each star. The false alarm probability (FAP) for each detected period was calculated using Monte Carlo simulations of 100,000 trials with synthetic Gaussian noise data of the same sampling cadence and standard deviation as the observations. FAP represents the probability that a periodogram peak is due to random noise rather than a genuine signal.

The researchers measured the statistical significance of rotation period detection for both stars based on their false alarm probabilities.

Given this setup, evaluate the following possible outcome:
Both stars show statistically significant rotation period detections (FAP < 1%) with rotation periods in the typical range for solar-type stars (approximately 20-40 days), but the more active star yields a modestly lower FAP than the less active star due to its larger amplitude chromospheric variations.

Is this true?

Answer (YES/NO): NO